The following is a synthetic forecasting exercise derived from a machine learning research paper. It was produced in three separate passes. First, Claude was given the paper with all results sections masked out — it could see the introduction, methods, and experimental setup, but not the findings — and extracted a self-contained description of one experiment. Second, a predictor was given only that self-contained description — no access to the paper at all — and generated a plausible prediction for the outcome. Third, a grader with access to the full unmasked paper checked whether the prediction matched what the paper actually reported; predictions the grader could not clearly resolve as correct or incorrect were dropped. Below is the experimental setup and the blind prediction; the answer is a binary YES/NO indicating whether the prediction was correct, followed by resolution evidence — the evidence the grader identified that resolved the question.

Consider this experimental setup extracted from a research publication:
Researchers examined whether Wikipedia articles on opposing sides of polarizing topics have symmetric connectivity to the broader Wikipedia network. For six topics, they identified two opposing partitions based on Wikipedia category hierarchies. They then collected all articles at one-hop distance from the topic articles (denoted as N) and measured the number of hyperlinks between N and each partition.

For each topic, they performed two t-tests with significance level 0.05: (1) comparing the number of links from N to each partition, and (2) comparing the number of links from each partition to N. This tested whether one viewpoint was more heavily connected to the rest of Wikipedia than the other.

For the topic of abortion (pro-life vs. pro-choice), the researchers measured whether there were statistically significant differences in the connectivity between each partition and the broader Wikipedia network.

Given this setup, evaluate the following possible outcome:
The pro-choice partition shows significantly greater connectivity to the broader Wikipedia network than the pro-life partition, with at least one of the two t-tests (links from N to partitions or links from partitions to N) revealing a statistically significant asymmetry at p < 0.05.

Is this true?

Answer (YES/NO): NO